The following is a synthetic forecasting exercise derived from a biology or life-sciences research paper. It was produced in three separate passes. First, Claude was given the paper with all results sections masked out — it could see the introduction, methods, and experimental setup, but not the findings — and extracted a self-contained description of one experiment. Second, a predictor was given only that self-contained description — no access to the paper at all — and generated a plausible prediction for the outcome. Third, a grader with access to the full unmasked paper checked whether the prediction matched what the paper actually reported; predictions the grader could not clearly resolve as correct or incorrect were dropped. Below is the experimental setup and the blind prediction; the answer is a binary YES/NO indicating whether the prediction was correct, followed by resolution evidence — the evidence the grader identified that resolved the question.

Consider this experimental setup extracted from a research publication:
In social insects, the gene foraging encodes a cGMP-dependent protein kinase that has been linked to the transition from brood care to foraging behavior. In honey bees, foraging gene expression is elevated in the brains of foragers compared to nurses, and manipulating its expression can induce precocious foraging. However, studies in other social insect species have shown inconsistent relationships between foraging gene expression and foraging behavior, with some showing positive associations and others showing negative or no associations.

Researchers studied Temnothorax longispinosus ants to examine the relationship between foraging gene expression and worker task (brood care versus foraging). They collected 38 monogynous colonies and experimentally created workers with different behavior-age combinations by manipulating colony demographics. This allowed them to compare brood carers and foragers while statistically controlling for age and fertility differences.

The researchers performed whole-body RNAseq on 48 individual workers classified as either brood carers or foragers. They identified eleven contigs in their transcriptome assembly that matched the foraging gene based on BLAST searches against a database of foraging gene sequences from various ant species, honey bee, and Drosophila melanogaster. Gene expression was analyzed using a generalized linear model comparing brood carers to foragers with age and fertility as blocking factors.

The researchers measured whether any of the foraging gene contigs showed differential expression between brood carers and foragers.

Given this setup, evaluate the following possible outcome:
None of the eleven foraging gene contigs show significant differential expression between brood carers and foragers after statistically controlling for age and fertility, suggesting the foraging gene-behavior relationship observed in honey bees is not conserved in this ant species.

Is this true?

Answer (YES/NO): YES